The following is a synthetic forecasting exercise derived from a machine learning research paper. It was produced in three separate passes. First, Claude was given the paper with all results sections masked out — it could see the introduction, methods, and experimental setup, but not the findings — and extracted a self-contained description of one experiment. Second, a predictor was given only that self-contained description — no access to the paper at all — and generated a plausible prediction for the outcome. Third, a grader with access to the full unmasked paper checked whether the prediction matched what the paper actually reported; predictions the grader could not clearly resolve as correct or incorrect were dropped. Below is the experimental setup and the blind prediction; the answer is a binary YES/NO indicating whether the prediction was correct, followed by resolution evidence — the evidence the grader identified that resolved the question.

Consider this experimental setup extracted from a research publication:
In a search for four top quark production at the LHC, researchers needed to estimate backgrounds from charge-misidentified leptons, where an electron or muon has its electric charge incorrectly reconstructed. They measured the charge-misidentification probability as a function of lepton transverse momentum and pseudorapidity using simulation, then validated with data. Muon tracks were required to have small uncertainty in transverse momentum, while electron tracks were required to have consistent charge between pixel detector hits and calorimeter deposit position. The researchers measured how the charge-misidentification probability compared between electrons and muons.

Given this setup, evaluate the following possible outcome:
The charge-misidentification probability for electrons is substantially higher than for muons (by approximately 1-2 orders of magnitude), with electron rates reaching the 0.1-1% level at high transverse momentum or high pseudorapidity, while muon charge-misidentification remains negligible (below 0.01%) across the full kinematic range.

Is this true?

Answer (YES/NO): NO